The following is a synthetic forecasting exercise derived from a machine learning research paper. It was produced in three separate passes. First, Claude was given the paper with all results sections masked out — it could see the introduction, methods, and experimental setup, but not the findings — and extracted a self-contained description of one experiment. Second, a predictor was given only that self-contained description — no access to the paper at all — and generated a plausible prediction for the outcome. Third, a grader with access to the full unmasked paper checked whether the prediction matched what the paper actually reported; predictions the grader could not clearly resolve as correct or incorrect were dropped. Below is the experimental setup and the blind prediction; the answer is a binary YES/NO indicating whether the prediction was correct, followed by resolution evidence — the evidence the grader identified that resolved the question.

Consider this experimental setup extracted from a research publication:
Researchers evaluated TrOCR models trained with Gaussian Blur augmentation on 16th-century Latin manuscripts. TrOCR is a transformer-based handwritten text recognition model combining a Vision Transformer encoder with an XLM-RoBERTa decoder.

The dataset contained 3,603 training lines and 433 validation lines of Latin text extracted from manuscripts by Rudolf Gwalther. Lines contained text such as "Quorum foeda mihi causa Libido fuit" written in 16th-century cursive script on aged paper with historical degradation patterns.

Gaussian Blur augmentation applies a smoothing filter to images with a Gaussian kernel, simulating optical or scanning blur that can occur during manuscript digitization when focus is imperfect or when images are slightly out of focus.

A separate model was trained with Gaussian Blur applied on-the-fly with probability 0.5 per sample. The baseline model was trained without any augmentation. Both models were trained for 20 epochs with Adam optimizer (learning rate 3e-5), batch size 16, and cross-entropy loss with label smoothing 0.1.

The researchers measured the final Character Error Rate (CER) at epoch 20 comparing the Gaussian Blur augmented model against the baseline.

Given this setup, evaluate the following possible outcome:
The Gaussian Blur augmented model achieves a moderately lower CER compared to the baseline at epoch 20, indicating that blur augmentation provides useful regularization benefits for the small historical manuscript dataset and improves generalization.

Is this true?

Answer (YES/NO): NO